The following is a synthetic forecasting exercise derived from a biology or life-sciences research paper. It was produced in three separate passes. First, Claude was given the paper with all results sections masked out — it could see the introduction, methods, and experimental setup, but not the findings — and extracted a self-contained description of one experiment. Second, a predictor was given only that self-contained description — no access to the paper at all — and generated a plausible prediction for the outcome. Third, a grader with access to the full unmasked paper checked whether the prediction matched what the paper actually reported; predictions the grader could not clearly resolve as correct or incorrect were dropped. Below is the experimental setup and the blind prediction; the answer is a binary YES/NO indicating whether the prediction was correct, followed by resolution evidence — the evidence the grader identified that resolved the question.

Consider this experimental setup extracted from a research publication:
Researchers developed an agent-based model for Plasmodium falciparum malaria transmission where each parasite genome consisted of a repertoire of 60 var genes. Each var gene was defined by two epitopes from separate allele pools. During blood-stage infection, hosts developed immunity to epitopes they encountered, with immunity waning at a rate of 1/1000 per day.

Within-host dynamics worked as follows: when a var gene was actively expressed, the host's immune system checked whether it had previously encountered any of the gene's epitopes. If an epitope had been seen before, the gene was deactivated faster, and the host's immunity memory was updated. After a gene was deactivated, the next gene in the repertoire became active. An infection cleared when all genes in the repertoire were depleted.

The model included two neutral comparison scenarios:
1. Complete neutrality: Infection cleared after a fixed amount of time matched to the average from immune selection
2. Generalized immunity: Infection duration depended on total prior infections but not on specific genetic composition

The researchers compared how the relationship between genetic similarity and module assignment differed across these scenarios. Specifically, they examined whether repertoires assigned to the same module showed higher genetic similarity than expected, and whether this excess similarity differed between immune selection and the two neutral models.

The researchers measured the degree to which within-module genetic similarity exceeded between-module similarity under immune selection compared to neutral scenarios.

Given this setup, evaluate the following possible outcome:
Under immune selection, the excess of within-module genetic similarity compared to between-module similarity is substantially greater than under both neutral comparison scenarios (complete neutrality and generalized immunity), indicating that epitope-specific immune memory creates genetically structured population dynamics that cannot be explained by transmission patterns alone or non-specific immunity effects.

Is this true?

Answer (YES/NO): YES